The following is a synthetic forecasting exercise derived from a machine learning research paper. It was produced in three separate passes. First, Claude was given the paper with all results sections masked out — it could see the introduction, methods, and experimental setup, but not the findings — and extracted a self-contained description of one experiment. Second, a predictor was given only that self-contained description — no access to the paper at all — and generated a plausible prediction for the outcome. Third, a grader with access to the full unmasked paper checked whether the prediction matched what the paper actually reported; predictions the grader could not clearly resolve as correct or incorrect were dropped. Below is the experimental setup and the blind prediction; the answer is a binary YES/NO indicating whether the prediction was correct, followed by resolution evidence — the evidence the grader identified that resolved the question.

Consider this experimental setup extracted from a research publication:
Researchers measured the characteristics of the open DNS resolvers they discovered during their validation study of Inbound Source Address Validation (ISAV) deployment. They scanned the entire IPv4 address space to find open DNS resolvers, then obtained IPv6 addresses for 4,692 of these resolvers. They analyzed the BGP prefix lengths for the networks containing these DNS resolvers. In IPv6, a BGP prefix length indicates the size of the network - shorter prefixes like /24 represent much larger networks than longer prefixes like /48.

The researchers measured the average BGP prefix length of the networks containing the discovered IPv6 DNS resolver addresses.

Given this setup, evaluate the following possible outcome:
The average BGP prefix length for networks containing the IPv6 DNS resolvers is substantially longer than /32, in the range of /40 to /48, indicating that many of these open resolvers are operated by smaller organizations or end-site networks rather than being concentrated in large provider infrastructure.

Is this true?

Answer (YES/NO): NO